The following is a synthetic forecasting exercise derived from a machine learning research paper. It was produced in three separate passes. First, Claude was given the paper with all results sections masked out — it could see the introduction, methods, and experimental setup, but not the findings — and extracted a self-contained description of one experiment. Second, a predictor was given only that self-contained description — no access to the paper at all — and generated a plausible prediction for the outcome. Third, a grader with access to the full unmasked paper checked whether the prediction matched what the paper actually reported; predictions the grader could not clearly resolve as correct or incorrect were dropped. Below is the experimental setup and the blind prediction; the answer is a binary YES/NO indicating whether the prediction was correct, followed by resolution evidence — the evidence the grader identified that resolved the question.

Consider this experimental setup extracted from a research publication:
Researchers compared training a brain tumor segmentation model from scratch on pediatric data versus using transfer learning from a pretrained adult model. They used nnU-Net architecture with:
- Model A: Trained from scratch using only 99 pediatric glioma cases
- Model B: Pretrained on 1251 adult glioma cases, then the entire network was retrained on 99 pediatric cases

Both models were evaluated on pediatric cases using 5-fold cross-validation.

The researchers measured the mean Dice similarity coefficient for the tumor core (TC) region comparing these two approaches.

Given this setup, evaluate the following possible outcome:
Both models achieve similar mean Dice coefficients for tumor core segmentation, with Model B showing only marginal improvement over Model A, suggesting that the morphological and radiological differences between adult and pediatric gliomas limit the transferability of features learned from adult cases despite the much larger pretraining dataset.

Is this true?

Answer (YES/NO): YES